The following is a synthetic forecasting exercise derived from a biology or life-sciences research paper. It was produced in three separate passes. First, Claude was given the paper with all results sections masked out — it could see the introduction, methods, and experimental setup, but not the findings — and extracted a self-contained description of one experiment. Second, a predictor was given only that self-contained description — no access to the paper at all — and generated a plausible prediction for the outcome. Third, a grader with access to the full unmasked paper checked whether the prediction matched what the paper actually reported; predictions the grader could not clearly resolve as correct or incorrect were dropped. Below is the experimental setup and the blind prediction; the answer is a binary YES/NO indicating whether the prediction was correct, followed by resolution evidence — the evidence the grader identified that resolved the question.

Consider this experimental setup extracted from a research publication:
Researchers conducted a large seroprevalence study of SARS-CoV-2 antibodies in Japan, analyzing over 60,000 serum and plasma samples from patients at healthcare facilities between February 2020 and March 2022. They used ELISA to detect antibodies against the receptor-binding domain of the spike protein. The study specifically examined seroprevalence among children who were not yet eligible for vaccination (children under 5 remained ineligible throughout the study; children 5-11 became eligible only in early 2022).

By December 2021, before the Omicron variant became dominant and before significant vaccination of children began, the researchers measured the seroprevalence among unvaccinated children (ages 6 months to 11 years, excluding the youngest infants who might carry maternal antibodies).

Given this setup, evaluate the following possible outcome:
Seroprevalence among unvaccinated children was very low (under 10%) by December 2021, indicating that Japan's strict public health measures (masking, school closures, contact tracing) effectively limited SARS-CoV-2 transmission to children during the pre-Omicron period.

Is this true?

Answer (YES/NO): YES